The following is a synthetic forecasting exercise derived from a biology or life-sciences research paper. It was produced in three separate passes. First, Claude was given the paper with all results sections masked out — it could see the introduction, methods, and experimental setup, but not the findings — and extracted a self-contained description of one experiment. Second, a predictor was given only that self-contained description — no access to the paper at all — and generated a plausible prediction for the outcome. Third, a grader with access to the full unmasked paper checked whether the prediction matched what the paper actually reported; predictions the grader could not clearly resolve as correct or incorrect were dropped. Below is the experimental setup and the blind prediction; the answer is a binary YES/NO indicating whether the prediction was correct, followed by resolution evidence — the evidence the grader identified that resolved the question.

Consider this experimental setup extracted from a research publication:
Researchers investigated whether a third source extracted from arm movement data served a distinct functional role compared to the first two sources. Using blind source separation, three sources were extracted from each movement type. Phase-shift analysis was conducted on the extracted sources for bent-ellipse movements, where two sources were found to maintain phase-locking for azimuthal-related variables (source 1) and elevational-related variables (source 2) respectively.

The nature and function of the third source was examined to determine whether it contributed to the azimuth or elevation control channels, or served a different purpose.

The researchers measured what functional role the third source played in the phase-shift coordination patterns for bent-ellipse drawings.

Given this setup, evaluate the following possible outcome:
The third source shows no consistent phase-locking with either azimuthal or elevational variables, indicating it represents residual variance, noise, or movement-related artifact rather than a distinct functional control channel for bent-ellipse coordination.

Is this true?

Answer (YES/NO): YES